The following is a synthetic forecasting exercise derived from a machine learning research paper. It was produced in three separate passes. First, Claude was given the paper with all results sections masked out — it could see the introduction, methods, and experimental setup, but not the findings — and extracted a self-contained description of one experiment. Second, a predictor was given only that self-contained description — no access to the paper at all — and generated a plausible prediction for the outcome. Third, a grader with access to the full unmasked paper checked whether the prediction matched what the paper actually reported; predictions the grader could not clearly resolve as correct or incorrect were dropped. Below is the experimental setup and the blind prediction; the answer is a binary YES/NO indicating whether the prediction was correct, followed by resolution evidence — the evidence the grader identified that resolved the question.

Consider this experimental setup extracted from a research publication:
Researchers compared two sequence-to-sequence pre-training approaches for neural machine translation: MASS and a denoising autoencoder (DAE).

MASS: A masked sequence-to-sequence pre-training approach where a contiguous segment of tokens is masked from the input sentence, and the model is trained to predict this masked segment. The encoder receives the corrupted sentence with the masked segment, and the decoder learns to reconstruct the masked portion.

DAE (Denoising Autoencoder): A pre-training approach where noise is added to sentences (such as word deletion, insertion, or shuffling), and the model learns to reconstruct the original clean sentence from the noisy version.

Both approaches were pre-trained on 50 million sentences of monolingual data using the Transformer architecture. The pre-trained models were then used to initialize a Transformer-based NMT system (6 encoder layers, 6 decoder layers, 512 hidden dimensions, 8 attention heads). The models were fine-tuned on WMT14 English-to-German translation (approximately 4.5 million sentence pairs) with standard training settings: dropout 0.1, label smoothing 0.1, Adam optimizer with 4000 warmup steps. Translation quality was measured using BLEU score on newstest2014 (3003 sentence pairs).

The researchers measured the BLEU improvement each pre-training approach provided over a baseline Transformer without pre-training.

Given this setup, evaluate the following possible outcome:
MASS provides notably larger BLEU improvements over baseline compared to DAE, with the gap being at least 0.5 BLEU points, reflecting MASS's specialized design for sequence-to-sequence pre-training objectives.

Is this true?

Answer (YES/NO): NO